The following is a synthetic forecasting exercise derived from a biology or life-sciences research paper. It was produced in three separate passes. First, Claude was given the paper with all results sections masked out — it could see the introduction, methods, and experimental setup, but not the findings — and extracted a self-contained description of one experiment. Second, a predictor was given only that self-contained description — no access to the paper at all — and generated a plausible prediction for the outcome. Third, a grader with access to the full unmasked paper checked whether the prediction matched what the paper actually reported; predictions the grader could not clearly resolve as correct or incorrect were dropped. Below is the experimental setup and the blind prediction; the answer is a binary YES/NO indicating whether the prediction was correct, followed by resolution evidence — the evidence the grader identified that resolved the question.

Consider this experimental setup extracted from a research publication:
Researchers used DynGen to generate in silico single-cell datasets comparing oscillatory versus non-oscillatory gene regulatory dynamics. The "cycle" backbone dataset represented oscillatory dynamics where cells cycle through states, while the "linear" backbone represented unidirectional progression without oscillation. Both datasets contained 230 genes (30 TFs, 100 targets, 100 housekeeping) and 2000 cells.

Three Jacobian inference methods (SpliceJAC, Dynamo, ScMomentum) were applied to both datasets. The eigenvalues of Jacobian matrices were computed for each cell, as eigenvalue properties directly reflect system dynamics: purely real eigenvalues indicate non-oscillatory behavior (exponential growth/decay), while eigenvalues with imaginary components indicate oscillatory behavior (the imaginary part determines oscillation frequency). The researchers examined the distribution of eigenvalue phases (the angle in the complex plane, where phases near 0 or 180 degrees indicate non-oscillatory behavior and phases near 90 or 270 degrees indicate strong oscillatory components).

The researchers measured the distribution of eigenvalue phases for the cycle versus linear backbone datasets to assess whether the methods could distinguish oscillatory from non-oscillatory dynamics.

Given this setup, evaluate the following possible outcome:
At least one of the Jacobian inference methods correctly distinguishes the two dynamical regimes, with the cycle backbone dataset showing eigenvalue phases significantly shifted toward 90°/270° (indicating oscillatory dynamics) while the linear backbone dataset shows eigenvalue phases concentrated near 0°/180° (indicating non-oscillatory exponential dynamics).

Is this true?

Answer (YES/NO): YES